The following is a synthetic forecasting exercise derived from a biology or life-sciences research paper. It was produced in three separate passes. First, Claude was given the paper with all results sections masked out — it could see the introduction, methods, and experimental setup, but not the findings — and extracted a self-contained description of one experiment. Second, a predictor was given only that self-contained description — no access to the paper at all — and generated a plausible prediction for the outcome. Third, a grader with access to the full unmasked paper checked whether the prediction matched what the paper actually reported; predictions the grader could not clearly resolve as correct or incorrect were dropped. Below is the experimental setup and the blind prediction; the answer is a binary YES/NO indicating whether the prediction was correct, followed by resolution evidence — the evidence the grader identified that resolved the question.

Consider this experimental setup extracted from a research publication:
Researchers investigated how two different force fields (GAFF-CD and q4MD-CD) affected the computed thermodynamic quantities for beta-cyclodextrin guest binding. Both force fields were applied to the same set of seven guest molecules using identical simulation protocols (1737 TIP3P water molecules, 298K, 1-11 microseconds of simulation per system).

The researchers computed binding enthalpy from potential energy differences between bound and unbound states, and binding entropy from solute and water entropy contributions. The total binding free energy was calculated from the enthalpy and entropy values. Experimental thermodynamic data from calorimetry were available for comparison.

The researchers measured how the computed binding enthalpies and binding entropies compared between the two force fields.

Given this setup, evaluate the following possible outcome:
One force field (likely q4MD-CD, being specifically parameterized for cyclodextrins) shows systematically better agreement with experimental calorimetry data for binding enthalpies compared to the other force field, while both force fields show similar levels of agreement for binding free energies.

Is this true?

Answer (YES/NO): NO